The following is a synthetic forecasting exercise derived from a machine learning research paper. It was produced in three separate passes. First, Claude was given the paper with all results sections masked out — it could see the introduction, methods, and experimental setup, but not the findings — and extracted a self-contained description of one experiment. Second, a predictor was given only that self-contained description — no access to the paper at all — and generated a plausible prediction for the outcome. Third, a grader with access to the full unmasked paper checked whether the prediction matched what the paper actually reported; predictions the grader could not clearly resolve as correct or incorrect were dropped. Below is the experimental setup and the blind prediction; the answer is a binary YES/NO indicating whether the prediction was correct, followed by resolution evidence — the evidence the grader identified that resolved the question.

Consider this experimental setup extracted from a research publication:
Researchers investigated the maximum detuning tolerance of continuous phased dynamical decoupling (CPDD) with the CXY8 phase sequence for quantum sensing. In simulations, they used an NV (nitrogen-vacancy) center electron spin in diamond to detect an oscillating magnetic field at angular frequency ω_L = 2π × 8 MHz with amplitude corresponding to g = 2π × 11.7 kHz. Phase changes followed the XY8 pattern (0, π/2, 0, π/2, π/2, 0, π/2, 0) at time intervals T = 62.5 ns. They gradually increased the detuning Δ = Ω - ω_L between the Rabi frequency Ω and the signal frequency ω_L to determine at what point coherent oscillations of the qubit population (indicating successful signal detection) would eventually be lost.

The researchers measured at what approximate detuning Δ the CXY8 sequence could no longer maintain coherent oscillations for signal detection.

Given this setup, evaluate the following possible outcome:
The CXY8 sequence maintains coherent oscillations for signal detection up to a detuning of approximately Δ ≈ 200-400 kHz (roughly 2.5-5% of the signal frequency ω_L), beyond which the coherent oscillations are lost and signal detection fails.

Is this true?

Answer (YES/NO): YES